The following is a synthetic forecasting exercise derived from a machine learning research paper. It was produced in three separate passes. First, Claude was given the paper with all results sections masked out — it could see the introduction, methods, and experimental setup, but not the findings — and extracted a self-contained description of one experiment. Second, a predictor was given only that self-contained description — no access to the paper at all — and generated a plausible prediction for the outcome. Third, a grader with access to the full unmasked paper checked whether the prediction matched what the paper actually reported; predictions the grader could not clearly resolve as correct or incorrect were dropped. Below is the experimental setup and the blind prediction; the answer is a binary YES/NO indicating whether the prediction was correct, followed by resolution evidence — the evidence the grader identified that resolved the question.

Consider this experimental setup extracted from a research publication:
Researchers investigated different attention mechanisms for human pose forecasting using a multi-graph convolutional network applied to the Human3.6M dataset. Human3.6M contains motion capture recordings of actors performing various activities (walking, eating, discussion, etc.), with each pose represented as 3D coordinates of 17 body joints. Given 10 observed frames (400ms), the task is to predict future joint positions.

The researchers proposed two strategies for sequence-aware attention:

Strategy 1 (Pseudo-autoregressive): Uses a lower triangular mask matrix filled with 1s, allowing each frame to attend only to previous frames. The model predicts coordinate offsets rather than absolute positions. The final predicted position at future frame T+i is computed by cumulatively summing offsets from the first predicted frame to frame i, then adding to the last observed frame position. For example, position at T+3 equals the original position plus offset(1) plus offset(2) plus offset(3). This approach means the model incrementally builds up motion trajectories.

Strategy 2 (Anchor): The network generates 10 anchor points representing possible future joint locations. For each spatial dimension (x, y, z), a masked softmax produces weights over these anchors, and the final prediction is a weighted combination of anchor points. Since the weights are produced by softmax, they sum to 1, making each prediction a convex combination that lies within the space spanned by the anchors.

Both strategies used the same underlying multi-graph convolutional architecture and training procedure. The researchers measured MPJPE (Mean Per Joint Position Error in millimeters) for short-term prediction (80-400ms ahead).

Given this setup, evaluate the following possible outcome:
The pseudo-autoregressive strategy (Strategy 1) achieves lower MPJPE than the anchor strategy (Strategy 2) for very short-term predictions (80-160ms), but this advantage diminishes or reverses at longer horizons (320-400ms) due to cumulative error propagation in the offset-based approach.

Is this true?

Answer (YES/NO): YES